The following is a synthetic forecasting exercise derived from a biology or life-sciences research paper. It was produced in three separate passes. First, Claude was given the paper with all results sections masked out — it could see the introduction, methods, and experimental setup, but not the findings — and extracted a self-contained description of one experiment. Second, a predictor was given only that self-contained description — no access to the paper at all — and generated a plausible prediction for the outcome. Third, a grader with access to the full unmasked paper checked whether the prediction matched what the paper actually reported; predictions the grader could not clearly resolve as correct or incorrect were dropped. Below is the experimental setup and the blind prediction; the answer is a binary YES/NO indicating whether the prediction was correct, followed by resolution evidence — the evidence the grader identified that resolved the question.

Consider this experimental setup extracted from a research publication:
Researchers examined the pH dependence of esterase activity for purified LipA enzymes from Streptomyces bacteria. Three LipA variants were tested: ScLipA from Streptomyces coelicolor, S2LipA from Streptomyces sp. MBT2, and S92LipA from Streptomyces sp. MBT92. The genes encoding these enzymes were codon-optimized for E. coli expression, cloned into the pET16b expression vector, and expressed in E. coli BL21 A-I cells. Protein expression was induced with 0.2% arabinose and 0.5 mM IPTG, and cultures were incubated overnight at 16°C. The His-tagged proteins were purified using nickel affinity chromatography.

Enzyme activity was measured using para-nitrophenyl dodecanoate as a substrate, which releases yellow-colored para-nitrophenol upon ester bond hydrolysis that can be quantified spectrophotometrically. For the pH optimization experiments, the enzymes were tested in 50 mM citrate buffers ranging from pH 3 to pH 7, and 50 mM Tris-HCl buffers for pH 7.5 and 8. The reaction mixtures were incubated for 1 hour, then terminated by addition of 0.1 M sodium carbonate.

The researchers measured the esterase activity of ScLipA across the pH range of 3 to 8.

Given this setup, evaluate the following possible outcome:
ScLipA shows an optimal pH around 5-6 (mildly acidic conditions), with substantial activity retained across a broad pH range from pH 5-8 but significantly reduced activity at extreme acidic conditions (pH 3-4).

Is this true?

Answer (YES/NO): NO